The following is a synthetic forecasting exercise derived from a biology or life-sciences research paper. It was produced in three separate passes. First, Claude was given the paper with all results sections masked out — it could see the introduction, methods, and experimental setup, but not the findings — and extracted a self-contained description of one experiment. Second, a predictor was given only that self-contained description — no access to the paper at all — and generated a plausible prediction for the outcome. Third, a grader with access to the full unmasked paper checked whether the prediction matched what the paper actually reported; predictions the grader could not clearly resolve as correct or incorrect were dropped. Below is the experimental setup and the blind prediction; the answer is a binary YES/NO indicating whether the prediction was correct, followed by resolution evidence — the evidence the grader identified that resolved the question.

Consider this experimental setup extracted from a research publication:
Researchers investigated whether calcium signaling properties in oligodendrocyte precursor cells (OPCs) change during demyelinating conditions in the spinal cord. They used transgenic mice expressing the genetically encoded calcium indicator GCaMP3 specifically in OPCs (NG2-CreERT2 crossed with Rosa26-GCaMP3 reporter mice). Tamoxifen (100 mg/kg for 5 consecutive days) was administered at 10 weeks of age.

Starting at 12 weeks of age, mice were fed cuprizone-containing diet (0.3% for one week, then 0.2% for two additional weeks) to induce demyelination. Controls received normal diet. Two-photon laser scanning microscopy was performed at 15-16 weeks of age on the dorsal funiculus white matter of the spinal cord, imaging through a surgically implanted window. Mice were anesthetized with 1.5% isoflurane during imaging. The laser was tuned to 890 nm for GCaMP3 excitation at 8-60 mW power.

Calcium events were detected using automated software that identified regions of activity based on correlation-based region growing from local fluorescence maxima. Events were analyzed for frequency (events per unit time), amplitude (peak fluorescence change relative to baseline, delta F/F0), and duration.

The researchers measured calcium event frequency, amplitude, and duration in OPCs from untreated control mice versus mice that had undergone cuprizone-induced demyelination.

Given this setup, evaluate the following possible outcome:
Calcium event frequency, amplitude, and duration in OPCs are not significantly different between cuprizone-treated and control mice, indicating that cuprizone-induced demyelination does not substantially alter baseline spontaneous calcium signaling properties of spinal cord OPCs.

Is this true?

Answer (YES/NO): NO